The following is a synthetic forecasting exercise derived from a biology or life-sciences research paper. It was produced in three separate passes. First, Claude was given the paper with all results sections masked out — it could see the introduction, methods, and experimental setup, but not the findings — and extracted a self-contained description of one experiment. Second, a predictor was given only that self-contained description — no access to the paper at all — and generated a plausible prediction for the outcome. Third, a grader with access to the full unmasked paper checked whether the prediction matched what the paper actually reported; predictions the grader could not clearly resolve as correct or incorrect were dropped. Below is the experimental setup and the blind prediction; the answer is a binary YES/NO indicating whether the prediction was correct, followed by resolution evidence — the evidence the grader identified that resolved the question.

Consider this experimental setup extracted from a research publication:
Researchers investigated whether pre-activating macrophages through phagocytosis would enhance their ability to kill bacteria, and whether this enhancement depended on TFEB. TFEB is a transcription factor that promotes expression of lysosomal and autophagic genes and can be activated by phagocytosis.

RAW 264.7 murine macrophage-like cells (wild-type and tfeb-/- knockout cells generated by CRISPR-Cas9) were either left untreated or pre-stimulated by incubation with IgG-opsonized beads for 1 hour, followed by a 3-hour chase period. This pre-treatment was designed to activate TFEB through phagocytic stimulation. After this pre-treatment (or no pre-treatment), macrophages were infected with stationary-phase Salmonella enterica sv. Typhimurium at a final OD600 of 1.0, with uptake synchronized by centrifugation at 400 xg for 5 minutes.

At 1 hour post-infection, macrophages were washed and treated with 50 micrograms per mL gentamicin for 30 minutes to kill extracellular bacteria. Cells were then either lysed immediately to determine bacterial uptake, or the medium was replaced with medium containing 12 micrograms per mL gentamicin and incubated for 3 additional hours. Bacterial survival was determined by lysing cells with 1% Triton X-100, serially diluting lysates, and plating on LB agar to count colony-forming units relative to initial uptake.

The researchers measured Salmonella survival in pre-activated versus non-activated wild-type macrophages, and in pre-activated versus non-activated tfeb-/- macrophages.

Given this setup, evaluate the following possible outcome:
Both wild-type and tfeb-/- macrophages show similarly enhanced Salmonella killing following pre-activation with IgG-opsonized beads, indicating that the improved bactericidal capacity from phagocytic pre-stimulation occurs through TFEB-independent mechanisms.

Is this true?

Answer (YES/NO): NO